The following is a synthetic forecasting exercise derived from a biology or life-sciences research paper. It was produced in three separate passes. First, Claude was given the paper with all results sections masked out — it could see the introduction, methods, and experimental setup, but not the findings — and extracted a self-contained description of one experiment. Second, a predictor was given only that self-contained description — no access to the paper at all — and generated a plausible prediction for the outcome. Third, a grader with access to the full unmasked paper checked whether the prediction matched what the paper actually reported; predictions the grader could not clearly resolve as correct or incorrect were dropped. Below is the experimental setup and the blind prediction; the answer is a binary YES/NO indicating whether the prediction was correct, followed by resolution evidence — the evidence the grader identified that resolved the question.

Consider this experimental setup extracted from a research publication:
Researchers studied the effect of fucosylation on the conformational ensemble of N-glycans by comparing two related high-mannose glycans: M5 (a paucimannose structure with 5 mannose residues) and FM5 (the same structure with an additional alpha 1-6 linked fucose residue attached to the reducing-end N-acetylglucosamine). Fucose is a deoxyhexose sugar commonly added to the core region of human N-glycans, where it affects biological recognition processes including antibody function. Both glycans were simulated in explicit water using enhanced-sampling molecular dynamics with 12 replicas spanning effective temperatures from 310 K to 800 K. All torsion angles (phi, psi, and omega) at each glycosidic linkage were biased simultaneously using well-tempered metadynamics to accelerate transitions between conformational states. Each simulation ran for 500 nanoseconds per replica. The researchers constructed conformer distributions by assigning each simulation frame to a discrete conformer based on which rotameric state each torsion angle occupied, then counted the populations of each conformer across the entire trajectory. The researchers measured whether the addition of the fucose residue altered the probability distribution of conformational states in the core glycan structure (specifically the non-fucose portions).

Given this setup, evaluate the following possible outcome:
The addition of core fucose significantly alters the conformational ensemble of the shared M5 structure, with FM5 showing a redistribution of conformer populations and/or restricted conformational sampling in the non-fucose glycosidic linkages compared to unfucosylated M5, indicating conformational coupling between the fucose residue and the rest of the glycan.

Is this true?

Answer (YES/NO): NO